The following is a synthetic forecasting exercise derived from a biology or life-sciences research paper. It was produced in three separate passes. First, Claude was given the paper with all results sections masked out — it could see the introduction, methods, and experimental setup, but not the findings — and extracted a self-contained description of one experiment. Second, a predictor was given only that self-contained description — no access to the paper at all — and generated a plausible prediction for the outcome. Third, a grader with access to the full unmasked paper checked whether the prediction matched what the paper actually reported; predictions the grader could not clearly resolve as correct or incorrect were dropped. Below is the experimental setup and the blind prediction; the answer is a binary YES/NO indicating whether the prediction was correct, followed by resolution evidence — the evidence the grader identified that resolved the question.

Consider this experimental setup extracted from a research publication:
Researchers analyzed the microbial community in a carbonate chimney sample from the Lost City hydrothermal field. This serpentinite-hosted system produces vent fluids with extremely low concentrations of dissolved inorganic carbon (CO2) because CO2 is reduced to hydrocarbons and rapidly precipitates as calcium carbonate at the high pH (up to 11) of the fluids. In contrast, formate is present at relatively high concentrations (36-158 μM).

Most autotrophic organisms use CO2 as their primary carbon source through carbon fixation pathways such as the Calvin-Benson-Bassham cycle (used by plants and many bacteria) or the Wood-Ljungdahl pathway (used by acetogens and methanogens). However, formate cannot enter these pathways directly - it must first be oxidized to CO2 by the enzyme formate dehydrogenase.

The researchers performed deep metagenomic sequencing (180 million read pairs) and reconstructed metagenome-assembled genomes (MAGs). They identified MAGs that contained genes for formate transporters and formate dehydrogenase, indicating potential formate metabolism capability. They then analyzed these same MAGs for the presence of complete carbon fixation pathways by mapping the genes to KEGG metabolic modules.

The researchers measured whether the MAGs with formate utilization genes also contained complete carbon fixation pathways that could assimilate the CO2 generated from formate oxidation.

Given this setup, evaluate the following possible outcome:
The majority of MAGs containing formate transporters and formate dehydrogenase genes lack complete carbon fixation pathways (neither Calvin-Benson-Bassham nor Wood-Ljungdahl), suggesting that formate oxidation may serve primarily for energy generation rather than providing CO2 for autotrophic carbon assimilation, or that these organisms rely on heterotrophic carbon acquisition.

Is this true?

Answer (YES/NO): NO